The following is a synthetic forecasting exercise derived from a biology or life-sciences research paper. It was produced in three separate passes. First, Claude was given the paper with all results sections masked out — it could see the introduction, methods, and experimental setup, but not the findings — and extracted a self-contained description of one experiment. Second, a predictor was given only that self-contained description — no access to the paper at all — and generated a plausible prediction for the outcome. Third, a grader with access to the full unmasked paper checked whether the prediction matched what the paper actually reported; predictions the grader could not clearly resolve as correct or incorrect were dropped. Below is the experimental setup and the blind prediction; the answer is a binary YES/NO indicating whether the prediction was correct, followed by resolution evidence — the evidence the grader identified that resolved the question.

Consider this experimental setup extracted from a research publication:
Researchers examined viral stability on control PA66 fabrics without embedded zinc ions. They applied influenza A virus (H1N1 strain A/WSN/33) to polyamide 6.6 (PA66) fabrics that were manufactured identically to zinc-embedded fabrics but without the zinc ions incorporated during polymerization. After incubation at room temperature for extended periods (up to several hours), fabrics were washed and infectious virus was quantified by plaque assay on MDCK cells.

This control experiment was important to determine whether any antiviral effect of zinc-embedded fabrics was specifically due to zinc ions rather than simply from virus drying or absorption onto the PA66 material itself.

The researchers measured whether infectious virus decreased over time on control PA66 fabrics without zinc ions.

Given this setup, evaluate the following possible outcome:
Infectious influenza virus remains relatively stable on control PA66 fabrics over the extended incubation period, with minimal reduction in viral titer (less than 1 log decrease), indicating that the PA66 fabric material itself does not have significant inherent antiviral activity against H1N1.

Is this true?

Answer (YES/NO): YES